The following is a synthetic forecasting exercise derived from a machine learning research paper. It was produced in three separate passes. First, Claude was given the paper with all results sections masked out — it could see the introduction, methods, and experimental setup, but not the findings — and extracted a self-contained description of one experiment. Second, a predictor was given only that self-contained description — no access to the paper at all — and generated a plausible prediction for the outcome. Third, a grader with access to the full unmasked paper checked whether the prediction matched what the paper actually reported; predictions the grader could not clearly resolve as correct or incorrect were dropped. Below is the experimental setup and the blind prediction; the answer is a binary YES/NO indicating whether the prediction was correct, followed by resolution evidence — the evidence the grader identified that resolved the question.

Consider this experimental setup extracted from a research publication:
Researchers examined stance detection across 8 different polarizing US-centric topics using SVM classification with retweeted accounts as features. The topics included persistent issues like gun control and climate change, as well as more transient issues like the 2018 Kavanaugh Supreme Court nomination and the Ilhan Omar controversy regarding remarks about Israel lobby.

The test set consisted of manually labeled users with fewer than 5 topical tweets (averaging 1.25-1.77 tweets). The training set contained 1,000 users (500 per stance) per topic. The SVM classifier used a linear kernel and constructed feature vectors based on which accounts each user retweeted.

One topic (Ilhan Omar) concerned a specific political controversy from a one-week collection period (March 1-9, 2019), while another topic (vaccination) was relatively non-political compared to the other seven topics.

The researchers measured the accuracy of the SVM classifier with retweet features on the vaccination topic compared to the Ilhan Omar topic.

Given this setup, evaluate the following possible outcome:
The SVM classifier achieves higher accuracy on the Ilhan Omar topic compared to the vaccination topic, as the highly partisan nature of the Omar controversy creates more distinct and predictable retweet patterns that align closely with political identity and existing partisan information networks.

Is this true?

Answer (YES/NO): NO